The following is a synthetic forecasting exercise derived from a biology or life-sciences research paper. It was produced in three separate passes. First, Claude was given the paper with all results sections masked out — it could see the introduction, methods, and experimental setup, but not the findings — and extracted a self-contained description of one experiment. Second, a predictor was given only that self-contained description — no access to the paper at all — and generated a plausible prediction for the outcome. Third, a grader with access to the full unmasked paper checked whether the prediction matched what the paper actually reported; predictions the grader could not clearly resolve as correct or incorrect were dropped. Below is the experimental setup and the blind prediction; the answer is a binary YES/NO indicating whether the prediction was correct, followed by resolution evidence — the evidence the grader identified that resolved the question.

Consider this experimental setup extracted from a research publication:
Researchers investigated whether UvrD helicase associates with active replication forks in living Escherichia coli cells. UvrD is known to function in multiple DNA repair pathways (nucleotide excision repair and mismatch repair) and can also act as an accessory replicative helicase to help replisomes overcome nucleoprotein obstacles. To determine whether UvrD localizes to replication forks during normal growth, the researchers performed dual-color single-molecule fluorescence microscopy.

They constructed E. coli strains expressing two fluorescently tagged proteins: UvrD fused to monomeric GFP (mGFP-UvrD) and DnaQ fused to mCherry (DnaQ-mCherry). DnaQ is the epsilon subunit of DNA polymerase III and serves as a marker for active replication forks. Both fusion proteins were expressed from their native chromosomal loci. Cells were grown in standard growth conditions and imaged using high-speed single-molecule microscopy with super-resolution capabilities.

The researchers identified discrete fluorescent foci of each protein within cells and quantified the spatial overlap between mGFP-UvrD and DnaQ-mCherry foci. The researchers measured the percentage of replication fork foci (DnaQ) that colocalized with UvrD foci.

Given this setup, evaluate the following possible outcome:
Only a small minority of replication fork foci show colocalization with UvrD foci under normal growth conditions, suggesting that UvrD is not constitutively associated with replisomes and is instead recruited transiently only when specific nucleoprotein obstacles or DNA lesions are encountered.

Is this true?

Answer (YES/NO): NO